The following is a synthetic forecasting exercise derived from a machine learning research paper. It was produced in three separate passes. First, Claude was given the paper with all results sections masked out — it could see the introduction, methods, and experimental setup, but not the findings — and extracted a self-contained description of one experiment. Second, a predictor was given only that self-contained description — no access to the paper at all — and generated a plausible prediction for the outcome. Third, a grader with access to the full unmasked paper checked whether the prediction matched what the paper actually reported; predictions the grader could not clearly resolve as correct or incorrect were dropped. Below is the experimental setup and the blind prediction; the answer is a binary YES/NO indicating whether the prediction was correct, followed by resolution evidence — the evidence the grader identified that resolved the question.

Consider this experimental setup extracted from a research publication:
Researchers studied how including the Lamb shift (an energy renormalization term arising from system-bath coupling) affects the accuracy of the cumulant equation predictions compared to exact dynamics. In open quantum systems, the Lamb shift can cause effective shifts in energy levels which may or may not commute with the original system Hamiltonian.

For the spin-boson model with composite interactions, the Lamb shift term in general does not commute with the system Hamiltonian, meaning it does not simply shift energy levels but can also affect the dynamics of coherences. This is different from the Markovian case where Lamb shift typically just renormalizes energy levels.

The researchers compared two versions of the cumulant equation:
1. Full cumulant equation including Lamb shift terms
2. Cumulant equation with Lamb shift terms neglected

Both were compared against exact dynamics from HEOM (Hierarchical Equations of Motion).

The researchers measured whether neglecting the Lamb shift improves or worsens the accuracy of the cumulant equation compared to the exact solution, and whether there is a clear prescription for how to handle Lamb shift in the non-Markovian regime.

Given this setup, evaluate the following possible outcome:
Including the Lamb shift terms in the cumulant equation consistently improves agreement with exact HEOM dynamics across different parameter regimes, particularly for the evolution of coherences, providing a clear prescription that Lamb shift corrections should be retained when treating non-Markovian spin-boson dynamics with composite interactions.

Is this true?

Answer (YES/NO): NO